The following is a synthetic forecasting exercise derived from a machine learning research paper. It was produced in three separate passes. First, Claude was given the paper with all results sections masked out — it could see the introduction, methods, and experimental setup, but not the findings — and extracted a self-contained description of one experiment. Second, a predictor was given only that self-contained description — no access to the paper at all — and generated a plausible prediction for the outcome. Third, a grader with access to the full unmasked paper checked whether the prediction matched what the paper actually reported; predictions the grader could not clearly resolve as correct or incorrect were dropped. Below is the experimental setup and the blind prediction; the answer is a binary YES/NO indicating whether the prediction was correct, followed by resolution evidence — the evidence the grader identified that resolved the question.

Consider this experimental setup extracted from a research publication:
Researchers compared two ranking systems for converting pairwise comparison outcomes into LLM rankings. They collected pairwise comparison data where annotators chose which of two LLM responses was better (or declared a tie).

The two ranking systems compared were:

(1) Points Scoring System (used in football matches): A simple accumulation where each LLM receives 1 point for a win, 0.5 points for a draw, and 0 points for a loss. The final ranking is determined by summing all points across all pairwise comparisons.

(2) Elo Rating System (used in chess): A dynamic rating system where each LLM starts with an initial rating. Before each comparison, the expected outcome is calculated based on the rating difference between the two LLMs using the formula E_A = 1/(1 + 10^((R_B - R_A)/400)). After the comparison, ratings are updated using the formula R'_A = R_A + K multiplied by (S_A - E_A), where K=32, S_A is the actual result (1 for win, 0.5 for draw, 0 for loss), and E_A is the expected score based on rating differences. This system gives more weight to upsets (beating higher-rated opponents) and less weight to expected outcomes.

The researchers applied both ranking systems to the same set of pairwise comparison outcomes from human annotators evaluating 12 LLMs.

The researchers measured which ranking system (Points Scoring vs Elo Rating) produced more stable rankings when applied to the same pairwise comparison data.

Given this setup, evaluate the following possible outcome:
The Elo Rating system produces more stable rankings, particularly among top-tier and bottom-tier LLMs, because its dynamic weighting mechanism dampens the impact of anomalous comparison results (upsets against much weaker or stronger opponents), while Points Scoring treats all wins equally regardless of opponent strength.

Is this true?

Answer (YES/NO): NO